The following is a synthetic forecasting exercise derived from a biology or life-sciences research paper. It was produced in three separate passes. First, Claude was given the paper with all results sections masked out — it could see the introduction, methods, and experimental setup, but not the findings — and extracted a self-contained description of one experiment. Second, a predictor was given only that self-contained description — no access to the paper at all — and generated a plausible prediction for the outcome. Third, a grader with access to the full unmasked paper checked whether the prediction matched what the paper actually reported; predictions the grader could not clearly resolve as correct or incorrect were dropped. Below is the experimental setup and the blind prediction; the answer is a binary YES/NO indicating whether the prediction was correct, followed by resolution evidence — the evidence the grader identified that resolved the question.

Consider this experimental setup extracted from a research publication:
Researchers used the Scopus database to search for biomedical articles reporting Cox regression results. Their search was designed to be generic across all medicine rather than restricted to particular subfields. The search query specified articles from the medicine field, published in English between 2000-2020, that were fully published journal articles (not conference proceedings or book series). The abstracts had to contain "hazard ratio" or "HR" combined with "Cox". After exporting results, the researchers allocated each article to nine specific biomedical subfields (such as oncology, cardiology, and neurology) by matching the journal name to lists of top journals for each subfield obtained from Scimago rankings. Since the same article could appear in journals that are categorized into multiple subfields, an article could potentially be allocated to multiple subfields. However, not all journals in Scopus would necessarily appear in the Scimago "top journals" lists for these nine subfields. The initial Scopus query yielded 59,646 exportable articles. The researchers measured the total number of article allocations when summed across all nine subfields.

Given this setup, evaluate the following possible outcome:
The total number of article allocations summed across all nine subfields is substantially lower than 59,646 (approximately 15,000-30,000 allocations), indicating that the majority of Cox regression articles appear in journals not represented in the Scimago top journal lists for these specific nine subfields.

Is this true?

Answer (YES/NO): NO